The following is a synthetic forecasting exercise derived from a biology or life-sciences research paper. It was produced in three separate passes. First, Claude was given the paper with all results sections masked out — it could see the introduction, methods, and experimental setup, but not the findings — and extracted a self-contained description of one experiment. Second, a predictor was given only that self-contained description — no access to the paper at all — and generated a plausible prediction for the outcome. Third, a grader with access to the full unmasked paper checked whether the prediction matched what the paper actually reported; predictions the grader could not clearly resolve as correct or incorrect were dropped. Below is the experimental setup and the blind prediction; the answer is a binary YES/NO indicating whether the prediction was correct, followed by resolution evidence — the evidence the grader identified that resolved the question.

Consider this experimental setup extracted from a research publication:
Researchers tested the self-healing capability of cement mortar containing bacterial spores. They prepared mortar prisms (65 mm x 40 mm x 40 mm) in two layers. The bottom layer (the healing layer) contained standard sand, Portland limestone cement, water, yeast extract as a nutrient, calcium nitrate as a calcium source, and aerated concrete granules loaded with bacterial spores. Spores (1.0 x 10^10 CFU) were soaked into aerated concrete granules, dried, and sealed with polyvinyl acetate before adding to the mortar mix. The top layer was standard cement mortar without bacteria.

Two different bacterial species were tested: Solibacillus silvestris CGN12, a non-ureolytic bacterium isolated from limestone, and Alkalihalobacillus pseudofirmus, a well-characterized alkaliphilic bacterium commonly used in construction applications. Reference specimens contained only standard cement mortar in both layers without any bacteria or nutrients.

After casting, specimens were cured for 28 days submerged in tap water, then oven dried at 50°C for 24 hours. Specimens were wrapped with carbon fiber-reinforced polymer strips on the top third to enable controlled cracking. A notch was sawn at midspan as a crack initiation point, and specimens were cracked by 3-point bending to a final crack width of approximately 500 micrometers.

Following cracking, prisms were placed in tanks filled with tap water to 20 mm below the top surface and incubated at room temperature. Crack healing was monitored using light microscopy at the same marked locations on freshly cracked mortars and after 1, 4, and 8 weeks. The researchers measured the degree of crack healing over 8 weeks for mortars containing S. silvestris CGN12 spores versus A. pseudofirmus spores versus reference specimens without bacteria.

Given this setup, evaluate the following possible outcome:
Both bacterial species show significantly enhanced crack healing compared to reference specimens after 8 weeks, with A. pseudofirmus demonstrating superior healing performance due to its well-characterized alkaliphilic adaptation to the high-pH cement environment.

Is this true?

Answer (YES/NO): NO